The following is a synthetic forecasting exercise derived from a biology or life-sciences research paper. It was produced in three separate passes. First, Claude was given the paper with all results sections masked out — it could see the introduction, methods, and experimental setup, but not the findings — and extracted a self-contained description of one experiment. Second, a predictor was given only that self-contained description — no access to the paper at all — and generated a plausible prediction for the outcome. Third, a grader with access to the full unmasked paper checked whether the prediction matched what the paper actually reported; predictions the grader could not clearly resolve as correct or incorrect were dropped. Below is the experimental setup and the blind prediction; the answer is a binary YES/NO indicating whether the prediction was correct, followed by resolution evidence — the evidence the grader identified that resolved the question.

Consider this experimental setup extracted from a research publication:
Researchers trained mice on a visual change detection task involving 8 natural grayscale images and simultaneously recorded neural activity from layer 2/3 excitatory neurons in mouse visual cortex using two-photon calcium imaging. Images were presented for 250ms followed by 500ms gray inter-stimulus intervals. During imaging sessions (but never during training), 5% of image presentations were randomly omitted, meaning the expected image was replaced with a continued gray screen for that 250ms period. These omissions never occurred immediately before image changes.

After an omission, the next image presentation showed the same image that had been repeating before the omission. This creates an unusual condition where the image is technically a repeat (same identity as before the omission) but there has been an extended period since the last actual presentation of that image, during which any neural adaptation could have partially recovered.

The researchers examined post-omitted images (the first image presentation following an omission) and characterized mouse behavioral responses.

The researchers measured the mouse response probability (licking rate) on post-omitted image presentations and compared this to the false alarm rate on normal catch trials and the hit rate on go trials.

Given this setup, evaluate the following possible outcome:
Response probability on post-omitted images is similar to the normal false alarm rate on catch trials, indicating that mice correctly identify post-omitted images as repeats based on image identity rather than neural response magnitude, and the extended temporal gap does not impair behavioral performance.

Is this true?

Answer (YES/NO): NO